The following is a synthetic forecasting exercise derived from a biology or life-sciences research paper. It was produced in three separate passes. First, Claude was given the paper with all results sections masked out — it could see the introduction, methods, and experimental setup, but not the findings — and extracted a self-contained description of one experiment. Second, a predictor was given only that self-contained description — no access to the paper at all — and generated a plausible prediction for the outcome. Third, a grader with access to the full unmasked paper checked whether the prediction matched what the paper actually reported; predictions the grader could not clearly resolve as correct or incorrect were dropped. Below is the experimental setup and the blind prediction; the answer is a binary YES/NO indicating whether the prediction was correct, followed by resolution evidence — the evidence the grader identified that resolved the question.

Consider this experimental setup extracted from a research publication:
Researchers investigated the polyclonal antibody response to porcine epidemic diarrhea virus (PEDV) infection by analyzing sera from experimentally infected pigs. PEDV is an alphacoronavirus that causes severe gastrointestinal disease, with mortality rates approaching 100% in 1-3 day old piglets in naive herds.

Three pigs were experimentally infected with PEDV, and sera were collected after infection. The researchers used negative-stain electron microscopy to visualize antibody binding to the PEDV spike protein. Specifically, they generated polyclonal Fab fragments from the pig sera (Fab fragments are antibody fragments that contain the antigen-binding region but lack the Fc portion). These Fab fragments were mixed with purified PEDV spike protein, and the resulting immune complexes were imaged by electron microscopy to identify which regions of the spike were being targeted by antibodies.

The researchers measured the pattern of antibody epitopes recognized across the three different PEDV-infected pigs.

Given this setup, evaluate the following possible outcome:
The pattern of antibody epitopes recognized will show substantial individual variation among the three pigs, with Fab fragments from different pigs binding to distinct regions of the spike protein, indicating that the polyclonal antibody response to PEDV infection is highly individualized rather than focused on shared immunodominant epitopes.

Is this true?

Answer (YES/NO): NO